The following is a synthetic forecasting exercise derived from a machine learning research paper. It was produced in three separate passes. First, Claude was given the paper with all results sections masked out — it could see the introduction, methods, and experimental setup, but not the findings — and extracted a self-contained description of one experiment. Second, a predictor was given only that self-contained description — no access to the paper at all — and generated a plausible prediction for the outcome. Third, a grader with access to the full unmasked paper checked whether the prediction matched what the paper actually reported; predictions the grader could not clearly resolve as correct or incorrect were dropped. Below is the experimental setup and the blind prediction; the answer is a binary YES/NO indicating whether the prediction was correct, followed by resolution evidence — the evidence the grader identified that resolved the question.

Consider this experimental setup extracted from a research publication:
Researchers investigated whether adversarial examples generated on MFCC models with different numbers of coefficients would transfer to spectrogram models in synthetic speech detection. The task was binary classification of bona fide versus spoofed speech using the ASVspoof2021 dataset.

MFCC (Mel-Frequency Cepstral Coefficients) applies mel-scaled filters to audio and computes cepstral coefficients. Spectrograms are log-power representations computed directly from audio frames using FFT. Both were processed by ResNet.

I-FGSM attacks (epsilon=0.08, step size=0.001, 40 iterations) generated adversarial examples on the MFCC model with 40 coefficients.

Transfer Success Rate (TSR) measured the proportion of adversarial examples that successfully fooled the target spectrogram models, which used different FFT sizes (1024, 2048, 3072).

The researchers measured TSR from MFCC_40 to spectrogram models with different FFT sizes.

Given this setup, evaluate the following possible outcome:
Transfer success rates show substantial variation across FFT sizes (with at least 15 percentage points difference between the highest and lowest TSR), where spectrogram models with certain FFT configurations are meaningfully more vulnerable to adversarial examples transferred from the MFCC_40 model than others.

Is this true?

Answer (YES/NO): NO